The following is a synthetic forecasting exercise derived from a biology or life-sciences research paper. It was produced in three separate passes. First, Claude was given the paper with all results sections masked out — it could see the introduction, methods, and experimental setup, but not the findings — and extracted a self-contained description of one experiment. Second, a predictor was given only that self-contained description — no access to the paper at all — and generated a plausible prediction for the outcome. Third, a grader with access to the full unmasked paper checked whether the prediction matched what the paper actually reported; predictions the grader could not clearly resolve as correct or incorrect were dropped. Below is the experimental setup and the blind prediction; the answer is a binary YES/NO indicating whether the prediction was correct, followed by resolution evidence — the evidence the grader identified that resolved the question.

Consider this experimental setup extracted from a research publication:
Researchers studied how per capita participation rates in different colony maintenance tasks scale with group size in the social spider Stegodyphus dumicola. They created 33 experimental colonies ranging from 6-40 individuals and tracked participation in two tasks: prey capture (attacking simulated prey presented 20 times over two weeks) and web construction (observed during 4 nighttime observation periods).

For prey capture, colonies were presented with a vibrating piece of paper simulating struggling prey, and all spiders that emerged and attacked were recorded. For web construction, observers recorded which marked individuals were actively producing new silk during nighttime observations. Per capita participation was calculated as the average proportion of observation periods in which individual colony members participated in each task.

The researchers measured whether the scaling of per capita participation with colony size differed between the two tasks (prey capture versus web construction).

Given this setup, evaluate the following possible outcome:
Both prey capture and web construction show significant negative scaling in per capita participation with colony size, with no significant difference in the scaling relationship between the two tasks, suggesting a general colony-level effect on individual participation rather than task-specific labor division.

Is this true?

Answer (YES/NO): NO